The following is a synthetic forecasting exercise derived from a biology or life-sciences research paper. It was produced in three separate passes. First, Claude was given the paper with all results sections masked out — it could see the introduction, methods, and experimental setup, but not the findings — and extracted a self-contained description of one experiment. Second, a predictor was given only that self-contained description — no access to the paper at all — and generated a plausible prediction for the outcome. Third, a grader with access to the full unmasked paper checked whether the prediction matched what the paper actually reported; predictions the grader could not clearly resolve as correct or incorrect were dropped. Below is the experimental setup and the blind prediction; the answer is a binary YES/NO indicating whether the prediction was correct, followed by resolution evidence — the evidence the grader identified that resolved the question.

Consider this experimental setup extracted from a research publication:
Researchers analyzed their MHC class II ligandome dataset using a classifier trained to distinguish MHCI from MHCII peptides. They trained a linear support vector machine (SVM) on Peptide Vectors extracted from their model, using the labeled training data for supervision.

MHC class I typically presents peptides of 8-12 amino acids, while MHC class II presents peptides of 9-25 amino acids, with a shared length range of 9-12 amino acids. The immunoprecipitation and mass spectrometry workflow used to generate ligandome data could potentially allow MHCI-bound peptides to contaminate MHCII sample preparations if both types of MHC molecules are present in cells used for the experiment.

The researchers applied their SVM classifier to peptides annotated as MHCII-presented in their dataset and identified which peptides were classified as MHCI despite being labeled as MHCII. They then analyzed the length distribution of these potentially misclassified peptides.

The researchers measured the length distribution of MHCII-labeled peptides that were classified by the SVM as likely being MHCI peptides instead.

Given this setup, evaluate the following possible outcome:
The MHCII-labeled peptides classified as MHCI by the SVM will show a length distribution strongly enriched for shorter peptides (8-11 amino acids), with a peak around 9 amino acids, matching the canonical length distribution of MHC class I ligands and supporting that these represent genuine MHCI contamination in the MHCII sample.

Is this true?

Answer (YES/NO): YES